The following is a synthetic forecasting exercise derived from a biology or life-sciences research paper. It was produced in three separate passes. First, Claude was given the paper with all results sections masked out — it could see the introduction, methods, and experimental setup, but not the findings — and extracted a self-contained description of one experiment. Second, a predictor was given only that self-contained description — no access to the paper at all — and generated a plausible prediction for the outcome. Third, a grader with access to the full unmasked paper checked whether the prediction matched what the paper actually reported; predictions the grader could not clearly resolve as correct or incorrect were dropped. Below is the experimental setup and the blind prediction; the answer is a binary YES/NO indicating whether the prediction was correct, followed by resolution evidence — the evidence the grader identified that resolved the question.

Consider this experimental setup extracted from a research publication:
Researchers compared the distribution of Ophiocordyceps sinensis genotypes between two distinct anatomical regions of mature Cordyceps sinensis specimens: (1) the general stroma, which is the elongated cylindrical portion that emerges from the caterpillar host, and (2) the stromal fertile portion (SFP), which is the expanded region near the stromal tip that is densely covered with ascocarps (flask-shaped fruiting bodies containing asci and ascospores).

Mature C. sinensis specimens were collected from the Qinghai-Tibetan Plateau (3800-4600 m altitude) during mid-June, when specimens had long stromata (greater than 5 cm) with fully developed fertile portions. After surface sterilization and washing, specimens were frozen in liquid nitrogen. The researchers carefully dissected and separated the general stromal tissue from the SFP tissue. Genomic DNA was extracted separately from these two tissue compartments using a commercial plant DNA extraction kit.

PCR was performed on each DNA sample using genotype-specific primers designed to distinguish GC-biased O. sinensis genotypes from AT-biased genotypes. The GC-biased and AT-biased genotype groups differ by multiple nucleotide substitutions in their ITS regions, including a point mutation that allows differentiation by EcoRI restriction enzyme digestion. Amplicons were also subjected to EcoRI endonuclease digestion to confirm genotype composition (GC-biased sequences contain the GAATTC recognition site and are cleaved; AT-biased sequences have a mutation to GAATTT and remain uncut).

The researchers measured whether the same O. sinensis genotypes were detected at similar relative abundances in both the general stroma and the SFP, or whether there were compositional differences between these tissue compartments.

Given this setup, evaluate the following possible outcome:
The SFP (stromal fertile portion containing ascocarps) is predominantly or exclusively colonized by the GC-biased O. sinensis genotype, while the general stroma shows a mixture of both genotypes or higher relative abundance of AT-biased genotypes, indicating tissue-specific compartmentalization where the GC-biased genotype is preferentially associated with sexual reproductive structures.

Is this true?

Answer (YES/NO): NO